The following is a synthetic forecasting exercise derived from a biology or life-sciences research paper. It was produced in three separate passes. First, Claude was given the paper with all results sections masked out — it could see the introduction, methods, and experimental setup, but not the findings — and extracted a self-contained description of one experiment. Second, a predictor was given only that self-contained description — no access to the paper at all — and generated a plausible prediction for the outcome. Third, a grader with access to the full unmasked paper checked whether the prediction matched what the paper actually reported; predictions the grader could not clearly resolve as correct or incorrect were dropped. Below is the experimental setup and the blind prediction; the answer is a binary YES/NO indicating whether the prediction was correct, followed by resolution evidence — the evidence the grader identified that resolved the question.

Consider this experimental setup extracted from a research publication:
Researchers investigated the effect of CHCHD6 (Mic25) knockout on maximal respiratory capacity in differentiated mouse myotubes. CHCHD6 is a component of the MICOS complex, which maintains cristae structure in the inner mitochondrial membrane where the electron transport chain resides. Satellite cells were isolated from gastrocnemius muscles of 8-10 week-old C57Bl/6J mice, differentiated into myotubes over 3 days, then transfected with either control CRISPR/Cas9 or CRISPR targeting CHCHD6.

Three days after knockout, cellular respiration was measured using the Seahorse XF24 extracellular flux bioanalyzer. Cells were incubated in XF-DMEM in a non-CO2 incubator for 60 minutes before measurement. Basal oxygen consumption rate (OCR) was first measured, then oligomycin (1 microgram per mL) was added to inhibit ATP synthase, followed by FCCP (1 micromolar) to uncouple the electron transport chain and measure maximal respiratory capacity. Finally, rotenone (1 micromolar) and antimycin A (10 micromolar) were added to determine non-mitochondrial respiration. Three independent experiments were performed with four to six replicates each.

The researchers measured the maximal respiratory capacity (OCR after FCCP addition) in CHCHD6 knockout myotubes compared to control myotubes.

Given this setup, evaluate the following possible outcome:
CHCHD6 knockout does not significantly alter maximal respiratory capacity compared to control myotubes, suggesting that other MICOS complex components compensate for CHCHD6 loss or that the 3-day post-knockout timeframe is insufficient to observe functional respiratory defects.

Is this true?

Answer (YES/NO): NO